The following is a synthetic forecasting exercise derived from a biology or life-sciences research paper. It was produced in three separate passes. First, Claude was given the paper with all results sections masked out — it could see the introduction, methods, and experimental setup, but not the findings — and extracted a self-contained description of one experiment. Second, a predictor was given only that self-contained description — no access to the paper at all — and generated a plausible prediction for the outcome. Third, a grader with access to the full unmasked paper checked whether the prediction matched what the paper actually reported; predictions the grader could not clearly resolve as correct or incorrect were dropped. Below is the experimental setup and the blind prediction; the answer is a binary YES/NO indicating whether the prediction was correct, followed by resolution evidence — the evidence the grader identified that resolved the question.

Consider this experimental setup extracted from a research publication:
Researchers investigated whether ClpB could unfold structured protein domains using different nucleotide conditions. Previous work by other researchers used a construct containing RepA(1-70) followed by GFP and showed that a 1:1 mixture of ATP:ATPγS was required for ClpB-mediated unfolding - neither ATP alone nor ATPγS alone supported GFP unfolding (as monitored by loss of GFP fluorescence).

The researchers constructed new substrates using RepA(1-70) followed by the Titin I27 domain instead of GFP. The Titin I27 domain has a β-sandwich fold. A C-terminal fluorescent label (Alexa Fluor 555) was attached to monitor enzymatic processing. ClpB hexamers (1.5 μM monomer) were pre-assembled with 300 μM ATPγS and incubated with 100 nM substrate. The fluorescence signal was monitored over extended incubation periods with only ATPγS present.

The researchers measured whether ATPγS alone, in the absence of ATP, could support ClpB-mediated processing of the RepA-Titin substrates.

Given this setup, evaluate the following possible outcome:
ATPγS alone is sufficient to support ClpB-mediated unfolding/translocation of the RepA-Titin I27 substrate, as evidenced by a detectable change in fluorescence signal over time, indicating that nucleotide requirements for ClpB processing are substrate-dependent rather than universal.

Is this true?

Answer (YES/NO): YES